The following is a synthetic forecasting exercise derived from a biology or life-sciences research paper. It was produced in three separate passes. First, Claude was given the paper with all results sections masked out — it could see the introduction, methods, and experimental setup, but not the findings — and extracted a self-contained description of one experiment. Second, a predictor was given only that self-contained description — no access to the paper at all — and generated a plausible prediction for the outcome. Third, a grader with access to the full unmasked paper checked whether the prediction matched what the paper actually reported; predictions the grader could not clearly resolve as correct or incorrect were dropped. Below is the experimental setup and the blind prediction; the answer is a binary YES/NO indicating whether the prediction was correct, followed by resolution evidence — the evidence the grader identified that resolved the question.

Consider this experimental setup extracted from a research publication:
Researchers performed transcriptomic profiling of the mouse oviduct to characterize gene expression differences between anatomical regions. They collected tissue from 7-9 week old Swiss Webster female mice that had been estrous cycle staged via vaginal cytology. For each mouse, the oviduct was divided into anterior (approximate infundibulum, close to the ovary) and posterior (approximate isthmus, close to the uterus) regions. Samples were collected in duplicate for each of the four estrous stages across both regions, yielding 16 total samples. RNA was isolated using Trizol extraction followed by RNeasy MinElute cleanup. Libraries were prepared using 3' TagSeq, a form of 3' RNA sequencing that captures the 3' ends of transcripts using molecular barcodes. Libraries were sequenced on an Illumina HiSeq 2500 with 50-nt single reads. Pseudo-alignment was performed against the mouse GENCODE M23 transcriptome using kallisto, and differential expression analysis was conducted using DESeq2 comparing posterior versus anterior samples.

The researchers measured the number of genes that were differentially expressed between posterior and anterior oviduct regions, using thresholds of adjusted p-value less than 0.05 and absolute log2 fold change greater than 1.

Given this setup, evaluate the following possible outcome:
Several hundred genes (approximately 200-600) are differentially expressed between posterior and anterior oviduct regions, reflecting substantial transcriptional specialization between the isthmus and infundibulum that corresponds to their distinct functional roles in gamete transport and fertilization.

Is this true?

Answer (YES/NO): NO